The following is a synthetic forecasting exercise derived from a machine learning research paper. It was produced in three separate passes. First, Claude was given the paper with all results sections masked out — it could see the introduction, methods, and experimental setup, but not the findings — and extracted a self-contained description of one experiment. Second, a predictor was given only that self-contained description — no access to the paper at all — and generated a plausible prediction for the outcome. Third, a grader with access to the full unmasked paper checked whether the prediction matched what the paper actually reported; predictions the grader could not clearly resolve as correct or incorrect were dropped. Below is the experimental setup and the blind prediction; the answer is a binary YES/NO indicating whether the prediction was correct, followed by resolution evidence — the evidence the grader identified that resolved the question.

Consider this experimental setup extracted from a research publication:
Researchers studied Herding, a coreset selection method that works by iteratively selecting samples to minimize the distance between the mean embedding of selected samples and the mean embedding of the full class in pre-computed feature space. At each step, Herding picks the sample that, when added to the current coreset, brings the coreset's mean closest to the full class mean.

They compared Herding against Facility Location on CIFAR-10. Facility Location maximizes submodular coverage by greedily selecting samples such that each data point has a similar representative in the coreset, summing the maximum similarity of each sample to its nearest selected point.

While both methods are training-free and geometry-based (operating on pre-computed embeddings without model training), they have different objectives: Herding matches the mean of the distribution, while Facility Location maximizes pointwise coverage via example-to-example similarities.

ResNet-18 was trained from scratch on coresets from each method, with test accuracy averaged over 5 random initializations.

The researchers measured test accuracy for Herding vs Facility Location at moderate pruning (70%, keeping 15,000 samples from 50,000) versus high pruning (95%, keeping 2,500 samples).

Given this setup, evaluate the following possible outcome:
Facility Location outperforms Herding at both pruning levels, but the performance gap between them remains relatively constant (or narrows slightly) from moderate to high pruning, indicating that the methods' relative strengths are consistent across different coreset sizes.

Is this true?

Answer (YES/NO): YES